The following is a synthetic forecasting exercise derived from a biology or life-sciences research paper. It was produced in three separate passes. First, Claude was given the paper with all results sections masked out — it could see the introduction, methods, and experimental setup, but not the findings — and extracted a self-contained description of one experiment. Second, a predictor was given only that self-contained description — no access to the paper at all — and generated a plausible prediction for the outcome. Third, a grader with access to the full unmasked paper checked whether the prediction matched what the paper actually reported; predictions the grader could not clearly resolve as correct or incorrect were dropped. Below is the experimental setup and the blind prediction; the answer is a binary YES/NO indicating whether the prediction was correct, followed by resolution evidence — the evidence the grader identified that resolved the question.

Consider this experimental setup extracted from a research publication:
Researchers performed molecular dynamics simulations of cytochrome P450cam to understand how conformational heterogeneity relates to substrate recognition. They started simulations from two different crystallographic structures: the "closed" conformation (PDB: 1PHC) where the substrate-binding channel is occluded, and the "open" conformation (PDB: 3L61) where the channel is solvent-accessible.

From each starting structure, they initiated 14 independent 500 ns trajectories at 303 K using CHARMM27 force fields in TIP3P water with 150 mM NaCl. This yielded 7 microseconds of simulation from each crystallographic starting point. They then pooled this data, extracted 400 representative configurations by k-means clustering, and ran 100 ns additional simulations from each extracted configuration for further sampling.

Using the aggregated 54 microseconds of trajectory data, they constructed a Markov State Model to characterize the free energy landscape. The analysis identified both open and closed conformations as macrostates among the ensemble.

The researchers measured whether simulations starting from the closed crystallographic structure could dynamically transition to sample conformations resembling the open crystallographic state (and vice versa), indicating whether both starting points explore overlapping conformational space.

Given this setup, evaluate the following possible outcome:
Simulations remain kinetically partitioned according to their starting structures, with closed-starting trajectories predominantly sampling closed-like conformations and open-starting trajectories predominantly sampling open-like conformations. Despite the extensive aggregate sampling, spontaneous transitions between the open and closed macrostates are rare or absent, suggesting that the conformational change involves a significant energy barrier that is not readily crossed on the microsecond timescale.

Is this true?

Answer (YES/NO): NO